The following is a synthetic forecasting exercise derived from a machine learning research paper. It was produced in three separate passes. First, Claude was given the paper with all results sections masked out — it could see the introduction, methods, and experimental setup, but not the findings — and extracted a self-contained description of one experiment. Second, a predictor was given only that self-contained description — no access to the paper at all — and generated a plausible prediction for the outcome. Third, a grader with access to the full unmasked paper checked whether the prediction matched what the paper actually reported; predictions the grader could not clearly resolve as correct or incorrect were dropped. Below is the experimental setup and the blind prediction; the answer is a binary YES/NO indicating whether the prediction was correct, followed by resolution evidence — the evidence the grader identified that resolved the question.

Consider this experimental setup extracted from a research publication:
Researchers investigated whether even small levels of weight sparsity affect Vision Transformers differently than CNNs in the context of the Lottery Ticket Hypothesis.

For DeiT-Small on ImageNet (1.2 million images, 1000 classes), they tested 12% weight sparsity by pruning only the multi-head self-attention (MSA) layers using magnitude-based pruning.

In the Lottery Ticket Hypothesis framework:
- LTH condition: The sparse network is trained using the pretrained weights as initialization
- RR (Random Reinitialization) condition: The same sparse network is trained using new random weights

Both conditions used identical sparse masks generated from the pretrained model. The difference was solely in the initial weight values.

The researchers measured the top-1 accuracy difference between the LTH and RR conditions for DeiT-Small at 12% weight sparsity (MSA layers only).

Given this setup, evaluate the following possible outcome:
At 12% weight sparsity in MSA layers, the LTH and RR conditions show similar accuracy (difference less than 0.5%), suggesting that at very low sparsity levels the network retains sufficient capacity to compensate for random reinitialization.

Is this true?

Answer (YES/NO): YES